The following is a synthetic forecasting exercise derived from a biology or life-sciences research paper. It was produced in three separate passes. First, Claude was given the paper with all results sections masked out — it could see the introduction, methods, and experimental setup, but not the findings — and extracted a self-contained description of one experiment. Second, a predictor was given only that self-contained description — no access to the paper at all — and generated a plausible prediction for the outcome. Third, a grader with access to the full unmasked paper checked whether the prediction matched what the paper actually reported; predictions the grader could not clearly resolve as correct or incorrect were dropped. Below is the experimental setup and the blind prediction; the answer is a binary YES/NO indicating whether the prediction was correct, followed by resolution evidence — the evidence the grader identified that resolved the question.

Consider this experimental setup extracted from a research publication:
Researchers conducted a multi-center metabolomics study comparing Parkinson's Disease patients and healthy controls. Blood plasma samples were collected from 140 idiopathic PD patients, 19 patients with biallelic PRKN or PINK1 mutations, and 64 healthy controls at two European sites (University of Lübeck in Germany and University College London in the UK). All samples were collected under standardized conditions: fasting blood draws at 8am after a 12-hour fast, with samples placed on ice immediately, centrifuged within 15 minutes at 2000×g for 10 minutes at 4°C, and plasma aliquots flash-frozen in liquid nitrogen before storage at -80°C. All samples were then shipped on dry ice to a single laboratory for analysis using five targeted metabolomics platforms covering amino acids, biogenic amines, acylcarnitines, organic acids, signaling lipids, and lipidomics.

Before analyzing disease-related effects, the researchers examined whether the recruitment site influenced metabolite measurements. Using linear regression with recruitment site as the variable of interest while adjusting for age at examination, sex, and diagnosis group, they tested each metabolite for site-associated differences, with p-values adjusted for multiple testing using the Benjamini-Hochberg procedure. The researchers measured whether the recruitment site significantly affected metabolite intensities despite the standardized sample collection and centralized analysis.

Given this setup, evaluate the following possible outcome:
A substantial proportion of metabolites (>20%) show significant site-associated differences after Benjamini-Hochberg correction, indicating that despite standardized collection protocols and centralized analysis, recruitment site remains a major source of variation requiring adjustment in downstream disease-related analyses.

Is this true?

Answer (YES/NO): YES